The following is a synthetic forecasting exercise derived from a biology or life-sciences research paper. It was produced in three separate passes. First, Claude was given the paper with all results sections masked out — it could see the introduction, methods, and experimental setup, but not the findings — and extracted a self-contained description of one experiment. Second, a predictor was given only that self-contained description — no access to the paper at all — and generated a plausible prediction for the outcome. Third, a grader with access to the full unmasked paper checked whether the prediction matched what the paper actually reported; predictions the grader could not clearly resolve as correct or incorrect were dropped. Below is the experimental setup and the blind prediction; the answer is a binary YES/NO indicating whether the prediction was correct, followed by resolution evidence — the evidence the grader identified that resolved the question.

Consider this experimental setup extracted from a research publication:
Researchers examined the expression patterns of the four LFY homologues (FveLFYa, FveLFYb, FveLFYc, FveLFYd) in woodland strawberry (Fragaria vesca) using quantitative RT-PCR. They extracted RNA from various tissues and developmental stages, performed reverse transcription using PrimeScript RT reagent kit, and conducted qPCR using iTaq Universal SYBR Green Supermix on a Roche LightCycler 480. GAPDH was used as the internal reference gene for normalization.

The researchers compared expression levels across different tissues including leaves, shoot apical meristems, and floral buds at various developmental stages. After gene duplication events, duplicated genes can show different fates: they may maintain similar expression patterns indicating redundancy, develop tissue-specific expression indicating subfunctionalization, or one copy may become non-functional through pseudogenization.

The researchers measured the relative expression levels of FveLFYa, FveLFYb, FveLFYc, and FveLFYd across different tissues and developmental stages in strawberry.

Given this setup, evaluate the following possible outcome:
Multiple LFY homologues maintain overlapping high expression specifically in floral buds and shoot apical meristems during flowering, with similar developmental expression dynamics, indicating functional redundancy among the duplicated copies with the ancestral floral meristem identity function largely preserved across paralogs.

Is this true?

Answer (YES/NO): NO